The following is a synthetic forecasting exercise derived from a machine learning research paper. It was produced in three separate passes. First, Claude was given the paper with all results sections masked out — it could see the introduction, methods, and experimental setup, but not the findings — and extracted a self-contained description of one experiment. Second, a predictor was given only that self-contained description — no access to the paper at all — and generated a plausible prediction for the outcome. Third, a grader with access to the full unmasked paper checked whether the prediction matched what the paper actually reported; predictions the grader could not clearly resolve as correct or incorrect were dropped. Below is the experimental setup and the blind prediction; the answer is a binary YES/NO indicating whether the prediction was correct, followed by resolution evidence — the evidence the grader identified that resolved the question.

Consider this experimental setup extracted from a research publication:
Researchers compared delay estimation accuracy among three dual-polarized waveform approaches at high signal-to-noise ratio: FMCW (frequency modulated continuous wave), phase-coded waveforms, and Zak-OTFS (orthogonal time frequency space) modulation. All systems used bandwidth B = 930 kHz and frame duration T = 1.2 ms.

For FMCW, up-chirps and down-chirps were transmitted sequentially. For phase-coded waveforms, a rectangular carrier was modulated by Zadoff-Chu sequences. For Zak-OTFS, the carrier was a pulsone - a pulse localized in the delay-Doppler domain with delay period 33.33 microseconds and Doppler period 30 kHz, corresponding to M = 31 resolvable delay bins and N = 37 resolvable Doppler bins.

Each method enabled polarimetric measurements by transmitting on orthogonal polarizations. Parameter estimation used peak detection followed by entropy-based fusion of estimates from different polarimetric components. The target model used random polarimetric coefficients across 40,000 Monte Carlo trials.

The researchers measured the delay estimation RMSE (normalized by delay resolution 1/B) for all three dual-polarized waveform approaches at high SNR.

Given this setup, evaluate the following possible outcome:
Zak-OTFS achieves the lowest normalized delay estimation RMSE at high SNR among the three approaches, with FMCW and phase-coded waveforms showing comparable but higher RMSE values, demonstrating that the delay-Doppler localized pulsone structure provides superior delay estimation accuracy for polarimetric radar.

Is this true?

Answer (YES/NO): NO